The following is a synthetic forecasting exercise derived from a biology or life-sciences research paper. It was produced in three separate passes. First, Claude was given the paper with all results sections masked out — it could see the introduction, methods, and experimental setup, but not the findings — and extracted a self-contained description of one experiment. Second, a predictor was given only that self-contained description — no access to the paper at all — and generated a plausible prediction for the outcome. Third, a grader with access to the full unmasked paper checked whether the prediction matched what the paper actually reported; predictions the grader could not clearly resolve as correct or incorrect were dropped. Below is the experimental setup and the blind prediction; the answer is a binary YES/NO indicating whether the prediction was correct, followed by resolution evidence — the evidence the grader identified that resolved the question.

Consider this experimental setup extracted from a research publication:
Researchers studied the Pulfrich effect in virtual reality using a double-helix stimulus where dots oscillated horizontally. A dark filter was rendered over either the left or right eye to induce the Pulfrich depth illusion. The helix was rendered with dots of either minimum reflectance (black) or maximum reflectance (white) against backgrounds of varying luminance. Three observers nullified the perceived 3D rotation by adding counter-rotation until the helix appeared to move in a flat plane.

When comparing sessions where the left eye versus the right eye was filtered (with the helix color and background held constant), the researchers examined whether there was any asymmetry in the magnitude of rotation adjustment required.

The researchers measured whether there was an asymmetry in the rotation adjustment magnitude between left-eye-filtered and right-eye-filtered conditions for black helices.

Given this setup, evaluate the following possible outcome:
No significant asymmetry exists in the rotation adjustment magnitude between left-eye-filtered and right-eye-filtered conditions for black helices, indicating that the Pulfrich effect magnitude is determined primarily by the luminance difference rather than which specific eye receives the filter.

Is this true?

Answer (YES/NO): NO